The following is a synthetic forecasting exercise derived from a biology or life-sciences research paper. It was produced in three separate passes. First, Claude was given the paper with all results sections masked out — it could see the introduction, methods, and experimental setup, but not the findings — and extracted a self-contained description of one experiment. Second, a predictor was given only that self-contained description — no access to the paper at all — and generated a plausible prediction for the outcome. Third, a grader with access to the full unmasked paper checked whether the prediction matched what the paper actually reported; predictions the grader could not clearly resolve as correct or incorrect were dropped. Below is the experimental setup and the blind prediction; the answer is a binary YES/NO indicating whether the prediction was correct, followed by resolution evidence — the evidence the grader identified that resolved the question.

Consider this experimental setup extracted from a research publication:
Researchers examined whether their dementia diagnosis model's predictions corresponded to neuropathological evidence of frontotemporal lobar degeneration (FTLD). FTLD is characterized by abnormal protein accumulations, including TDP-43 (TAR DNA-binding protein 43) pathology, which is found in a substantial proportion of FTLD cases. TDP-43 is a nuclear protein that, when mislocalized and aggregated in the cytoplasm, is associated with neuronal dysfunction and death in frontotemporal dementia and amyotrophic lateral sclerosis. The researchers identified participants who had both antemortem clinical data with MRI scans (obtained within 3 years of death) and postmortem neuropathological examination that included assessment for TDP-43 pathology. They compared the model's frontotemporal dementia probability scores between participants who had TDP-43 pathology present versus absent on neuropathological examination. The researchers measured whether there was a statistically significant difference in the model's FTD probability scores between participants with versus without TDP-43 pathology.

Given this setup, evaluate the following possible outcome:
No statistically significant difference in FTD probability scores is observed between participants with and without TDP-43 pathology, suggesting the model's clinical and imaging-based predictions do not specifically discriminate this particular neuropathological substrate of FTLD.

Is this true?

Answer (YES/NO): NO